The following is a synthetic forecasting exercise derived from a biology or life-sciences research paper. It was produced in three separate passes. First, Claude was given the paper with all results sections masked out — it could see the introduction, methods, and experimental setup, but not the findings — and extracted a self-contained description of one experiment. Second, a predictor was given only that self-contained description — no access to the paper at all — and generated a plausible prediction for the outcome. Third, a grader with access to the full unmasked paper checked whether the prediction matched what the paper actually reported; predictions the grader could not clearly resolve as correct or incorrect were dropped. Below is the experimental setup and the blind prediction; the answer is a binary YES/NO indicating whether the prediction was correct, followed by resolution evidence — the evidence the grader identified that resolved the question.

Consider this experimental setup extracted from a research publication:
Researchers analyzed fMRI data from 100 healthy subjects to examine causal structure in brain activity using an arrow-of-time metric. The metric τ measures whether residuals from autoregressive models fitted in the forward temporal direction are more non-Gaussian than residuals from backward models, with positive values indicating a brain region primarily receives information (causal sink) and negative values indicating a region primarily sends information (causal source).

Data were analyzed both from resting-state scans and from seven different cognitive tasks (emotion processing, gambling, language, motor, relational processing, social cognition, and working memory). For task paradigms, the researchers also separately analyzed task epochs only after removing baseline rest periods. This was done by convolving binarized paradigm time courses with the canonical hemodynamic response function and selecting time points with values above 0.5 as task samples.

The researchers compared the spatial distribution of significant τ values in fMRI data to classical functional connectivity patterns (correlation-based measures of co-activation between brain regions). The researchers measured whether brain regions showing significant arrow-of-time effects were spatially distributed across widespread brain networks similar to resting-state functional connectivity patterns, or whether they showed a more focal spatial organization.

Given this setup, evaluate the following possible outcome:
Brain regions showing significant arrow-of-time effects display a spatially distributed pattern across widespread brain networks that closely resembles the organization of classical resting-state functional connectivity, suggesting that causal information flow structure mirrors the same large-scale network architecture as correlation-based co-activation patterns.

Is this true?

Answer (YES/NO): NO